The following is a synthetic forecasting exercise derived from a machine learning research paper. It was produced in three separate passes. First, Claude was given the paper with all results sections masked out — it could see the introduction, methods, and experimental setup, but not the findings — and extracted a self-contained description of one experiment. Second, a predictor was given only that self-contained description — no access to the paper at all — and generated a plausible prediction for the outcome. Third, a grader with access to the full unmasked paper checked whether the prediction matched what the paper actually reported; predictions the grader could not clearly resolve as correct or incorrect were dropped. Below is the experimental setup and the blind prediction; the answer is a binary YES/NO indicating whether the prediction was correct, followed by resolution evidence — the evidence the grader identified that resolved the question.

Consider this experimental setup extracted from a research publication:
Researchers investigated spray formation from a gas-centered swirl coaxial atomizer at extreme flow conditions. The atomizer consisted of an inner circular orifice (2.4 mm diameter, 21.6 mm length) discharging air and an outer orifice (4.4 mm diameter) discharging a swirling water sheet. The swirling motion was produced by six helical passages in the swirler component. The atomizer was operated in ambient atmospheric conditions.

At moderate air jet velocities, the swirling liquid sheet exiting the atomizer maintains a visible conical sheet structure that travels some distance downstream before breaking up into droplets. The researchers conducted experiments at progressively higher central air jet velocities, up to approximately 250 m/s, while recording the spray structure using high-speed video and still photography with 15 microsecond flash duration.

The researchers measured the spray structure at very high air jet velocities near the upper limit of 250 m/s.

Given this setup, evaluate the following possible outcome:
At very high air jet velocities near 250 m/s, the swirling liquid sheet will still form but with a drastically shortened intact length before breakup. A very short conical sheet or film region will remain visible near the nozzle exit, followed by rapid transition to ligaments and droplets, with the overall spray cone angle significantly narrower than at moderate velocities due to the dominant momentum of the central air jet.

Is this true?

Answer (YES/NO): NO